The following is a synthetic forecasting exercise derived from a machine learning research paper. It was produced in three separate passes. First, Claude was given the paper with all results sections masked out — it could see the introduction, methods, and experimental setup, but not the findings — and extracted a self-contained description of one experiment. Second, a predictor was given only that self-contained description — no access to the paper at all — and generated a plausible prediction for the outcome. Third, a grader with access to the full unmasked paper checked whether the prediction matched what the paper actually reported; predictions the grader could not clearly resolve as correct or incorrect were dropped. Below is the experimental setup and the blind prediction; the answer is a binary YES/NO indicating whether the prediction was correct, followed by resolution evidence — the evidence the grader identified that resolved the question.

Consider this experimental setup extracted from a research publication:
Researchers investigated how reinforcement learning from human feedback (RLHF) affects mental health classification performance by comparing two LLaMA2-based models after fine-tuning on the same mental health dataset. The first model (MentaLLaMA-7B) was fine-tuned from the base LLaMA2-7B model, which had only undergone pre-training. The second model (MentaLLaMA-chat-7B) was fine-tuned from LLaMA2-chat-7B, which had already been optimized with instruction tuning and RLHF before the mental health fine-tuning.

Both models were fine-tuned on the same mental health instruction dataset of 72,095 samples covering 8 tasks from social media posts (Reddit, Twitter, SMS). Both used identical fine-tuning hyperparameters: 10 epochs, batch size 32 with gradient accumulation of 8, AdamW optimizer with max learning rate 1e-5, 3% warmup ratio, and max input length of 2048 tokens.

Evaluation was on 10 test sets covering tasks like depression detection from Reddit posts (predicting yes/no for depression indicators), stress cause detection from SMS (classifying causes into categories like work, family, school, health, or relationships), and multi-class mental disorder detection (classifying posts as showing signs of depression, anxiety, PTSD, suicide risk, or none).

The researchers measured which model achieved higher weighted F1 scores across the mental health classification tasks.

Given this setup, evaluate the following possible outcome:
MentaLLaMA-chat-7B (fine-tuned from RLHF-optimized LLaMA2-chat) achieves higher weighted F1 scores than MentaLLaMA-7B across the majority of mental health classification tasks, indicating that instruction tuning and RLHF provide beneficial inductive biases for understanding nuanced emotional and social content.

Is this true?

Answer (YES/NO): YES